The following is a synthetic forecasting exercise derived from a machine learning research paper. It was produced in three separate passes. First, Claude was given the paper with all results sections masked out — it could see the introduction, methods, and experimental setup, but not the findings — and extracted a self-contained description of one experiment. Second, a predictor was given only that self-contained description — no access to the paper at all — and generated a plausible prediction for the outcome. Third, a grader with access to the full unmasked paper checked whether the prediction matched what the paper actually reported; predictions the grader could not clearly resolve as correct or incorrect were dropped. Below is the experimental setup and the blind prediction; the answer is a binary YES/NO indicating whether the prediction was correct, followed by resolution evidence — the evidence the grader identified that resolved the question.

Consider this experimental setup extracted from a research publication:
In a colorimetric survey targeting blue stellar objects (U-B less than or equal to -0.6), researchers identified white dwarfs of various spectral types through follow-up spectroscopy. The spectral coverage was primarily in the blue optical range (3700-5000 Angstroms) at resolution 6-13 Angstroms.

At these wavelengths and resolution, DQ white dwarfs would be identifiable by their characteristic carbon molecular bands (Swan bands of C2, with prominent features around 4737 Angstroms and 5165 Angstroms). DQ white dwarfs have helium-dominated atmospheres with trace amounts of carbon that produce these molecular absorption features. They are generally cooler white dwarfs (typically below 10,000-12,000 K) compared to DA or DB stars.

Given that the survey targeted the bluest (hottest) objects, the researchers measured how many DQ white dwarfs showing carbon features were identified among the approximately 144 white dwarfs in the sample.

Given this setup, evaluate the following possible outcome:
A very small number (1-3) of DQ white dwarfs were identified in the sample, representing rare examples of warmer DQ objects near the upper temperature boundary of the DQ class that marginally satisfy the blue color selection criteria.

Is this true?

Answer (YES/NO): YES